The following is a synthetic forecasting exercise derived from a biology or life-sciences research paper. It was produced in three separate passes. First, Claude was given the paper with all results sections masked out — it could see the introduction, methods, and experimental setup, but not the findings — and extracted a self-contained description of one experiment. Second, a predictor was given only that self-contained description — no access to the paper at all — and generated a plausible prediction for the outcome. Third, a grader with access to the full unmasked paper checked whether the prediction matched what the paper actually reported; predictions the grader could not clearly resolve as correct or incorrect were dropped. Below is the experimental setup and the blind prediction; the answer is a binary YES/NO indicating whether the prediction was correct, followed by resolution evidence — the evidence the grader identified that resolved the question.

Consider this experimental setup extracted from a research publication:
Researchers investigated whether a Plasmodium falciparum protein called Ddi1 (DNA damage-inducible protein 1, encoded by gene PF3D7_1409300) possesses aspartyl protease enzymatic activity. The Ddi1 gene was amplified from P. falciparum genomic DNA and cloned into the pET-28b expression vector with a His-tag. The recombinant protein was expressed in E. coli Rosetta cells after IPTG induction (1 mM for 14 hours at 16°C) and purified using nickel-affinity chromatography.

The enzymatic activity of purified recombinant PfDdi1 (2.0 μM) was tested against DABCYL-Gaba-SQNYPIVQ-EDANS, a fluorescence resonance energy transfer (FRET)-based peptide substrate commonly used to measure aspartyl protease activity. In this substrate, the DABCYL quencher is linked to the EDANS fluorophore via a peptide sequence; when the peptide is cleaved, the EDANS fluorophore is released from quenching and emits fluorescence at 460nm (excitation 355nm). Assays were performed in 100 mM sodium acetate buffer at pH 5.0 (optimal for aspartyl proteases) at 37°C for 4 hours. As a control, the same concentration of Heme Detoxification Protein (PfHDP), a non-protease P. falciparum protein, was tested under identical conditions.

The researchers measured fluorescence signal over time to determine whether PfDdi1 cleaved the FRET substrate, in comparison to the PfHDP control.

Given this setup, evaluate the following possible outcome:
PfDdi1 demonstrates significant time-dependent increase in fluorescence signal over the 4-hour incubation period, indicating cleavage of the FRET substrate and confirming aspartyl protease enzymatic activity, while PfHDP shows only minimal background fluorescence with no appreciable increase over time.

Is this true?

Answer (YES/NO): YES